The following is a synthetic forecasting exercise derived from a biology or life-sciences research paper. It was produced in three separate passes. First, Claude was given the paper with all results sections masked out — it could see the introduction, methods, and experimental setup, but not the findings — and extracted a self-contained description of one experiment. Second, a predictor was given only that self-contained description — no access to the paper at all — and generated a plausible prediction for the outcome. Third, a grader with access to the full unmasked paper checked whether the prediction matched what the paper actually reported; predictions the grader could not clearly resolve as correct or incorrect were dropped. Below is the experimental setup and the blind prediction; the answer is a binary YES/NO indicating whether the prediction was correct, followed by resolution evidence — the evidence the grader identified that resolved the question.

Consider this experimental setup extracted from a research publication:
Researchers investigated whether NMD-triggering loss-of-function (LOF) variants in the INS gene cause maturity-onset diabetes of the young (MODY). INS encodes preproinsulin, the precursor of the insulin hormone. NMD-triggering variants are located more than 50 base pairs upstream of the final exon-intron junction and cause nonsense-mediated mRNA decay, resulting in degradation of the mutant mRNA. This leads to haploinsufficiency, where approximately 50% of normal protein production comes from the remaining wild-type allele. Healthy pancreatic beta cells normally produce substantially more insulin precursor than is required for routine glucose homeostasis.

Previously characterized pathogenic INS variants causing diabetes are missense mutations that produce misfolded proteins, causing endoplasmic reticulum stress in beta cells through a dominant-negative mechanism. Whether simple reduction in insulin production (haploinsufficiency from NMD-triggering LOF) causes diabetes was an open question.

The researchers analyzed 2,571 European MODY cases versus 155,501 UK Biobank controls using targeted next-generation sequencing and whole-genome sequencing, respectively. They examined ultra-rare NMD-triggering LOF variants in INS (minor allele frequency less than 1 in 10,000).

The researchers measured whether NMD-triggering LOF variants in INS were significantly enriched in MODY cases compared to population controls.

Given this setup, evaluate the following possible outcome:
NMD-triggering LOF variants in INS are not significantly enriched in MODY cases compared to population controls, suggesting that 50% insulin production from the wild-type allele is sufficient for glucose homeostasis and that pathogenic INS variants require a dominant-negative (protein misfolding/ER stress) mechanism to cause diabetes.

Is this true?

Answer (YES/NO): YES